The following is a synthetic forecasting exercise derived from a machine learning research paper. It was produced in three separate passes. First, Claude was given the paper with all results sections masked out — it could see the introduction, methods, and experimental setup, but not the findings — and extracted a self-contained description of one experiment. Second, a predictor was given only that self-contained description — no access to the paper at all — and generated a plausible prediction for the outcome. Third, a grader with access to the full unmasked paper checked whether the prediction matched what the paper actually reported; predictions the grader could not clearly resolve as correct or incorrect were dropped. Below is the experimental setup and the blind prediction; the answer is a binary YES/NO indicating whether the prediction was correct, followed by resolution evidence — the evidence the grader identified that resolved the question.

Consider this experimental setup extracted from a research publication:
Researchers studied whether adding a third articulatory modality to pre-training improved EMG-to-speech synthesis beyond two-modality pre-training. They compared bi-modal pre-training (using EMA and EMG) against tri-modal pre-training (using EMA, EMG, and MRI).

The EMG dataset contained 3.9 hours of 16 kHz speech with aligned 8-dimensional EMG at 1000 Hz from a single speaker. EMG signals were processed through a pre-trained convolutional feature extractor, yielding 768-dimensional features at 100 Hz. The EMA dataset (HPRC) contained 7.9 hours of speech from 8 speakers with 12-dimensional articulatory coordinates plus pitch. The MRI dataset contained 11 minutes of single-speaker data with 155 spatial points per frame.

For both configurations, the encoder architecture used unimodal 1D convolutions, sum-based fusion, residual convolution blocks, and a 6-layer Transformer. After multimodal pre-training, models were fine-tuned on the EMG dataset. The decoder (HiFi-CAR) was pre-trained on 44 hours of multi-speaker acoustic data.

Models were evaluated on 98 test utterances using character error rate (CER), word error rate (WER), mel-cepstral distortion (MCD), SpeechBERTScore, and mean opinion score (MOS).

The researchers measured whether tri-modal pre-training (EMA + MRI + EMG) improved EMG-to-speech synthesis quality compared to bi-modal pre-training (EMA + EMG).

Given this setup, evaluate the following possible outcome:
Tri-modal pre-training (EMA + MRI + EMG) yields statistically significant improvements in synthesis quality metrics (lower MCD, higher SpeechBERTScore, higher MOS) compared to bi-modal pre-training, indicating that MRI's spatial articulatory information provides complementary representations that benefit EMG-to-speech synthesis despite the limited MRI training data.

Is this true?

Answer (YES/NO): NO